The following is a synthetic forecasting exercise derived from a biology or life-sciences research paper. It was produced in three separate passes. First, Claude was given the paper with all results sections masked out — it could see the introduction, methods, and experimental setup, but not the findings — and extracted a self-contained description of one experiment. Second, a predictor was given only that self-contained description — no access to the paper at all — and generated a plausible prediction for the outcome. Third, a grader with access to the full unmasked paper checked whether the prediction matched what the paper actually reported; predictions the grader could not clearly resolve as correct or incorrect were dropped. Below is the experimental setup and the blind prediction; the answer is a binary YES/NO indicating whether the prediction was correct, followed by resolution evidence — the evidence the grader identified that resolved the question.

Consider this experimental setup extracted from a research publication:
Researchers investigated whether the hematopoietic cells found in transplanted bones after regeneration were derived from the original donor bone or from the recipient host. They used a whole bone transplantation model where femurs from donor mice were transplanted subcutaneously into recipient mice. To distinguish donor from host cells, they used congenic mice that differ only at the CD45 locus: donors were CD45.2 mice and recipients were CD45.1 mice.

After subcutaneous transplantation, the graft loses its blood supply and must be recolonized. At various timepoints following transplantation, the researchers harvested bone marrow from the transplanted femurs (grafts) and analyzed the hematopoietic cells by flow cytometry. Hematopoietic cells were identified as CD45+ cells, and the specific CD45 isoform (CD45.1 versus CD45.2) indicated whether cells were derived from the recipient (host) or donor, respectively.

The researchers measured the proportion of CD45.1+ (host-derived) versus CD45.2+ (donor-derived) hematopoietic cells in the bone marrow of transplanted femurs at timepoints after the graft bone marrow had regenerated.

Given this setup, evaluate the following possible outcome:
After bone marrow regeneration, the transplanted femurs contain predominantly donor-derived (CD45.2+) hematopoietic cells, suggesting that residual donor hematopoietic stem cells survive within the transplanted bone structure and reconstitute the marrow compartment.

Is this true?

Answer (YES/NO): NO